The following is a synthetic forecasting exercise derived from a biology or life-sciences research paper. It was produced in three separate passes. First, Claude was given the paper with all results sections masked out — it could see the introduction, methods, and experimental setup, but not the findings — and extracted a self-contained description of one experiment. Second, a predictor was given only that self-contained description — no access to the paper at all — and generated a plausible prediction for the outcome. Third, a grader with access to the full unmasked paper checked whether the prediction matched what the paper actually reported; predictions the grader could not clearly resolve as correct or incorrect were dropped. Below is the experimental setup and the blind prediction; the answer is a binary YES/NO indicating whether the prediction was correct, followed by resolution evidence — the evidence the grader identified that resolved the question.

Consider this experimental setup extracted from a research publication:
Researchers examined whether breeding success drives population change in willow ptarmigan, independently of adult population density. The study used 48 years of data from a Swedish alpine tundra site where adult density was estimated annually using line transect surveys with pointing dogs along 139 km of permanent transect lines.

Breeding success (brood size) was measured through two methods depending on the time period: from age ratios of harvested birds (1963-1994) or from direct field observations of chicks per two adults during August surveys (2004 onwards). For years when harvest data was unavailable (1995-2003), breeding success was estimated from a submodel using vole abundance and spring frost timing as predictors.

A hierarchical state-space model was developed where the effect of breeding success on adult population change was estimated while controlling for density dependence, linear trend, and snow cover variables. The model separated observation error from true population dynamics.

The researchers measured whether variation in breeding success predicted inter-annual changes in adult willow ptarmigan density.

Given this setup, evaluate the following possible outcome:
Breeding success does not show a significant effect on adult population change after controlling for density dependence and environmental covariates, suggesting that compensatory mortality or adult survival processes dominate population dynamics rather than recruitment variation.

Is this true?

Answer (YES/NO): NO